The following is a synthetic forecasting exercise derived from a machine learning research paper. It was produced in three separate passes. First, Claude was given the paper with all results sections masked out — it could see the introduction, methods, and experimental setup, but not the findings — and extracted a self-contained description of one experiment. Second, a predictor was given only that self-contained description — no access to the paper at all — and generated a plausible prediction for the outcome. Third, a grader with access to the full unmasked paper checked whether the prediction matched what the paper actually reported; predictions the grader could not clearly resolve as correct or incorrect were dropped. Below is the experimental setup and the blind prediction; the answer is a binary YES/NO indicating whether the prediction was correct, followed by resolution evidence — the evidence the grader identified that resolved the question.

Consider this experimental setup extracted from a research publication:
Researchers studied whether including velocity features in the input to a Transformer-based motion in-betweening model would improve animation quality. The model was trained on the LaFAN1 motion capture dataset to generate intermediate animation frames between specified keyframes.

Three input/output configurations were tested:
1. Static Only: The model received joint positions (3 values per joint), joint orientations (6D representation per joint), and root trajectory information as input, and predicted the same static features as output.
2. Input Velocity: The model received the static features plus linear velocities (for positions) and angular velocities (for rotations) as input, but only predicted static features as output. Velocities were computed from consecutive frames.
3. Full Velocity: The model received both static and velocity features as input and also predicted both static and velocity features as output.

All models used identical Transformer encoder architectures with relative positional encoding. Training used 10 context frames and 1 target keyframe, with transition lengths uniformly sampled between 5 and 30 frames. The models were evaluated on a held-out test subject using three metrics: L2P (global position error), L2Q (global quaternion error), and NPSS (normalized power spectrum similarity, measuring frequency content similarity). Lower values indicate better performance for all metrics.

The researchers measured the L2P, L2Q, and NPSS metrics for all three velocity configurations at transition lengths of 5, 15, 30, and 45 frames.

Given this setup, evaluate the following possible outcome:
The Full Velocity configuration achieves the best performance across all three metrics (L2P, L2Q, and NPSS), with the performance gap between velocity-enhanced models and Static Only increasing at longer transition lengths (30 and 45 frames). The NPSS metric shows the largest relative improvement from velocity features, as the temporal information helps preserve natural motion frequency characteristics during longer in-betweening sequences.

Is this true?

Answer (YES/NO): NO